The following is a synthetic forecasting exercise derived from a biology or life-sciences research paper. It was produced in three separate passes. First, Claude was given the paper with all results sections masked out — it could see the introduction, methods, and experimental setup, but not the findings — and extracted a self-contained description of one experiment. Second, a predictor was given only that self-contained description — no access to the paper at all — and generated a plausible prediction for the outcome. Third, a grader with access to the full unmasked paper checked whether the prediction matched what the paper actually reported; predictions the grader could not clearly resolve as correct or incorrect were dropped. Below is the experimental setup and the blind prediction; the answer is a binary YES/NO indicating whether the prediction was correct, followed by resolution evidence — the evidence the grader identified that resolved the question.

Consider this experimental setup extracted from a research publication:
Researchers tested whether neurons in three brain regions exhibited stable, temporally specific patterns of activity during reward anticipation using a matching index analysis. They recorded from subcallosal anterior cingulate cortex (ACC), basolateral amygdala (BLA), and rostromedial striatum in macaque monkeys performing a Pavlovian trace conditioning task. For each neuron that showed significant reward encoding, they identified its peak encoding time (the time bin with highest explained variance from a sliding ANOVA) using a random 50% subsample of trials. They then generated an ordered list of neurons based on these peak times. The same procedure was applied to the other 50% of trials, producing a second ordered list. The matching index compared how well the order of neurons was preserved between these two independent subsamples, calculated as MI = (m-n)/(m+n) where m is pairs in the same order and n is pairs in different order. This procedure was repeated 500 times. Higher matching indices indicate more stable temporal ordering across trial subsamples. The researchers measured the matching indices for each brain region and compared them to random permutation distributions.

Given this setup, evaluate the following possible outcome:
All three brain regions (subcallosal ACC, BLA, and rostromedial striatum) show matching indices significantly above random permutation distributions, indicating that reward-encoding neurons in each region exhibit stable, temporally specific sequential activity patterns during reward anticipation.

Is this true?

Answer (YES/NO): YES